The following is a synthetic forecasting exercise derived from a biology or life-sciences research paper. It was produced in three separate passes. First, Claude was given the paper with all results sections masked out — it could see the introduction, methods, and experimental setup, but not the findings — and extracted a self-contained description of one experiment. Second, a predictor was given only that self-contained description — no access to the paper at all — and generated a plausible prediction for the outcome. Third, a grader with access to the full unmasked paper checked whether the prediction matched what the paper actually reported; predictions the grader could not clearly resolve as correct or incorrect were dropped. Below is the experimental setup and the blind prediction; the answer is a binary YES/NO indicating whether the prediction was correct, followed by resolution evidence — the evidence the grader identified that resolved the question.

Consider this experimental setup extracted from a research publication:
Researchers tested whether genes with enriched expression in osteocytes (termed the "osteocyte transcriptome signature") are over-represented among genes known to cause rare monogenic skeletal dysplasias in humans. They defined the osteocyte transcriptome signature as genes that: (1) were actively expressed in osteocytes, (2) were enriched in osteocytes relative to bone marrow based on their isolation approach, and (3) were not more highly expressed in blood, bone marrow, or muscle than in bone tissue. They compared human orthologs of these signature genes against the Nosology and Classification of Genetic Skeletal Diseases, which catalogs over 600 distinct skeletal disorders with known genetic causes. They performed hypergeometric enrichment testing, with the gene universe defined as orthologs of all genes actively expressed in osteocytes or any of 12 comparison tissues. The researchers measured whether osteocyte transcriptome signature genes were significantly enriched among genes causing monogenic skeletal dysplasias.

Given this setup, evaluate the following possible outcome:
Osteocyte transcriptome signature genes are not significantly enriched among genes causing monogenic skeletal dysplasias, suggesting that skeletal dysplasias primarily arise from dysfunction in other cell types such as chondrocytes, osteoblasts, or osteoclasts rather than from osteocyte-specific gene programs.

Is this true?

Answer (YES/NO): NO